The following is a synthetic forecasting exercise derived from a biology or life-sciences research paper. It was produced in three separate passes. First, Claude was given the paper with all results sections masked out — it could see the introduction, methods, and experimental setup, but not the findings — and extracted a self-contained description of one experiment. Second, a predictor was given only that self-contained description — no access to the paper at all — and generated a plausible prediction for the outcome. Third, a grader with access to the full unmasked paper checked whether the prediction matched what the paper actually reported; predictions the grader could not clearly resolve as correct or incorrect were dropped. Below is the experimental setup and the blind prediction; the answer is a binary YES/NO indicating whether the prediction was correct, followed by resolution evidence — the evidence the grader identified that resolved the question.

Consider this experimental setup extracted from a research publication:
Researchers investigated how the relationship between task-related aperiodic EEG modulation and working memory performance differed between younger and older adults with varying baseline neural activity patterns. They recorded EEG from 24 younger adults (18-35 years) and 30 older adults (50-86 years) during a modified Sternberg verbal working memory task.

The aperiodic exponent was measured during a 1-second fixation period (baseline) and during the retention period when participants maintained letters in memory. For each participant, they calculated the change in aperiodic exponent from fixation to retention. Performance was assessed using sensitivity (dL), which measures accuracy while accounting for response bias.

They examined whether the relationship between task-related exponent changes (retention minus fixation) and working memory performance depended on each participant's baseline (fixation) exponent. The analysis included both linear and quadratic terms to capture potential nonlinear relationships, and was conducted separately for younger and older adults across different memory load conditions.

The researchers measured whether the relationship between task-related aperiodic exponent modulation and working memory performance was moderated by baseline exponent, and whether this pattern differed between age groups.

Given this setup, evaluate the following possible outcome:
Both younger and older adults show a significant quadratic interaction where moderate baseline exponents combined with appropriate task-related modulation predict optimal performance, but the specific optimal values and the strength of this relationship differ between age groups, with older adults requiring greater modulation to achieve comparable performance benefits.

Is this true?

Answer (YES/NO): NO